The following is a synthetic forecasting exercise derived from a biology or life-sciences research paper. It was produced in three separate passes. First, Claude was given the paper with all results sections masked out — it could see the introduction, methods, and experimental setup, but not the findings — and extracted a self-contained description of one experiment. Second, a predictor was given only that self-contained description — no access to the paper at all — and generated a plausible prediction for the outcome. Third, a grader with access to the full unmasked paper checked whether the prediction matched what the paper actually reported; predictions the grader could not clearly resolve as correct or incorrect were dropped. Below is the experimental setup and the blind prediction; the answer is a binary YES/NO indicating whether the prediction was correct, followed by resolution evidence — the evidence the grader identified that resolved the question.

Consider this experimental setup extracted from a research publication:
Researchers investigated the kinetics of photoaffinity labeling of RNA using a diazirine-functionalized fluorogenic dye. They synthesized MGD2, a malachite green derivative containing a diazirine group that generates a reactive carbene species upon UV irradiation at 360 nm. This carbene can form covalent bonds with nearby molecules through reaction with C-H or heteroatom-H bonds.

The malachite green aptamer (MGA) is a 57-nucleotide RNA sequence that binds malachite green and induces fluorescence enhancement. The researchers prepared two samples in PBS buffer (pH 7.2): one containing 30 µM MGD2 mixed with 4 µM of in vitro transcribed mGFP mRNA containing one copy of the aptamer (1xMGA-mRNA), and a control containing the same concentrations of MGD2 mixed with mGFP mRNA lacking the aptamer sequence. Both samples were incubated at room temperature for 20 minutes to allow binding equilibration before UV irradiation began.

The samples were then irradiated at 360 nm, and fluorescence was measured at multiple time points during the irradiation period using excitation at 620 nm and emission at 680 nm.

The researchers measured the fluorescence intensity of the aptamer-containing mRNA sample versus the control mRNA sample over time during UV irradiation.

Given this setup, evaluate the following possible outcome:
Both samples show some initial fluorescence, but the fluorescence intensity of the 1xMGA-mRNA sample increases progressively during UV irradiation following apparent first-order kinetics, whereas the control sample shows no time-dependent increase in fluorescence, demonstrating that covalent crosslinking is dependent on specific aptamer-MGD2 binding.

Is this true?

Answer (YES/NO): NO